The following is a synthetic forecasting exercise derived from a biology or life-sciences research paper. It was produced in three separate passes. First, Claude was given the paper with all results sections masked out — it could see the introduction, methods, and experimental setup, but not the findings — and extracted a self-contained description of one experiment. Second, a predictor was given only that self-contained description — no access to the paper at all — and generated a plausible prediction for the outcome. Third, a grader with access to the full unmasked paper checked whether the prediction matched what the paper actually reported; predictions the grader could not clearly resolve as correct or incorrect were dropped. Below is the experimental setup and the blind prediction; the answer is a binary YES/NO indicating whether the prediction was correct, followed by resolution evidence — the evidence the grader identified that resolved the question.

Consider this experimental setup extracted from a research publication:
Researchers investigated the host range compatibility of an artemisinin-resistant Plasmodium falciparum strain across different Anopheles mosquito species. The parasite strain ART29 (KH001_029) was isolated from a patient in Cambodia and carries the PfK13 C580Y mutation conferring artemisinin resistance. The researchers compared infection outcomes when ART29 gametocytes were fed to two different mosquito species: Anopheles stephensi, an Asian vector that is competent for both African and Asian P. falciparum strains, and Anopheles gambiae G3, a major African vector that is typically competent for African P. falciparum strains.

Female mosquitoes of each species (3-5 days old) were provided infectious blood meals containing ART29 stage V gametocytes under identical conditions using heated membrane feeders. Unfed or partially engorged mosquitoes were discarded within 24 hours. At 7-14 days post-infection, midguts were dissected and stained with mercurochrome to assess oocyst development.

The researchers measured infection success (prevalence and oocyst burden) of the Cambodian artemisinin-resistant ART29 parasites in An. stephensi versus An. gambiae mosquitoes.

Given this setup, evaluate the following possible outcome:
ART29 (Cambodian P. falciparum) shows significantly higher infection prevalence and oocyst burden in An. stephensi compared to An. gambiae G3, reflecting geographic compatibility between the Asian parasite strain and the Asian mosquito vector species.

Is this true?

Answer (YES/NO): YES